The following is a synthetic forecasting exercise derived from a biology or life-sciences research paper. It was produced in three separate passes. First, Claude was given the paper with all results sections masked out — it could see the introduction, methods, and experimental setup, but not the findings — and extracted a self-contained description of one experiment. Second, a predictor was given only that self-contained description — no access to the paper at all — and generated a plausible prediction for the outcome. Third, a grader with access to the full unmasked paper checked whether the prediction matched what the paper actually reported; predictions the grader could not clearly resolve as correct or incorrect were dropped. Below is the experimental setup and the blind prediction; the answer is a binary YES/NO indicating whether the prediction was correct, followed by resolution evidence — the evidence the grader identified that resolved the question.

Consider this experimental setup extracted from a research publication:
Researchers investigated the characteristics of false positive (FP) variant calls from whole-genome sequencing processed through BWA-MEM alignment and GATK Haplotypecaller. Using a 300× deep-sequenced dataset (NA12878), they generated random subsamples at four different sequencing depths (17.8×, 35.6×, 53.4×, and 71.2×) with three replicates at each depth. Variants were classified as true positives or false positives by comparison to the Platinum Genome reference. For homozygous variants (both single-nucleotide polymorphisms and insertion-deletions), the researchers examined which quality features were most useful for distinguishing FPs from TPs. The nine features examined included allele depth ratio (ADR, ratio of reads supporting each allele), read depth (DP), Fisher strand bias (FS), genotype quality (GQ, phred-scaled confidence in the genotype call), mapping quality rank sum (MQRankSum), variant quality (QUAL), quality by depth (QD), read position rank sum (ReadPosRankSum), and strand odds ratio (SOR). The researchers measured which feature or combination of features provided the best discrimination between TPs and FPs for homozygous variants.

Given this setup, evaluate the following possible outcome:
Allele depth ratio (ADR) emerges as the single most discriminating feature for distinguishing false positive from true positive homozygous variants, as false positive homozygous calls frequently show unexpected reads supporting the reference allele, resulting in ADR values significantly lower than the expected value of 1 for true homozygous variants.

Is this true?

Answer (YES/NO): NO